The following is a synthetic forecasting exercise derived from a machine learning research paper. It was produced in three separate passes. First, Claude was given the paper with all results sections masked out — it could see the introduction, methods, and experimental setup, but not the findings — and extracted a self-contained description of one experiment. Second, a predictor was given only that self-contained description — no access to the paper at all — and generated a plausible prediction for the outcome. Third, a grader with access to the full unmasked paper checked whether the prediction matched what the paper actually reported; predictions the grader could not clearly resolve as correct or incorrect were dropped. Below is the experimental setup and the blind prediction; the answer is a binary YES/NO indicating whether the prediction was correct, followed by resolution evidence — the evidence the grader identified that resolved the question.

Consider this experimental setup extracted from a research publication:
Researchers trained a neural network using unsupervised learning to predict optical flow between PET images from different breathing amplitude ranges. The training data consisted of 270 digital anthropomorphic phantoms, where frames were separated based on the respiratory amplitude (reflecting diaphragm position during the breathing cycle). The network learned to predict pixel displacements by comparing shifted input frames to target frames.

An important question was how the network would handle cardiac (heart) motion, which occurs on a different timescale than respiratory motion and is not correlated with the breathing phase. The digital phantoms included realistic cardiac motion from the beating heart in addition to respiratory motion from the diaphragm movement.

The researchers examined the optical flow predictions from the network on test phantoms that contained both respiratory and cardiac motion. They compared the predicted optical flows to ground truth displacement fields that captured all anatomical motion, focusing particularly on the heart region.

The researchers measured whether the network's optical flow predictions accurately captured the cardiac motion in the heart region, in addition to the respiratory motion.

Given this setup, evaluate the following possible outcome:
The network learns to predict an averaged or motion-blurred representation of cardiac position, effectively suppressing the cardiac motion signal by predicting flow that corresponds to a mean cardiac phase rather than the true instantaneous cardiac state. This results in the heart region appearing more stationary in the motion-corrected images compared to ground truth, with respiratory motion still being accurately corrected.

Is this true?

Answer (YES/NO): NO